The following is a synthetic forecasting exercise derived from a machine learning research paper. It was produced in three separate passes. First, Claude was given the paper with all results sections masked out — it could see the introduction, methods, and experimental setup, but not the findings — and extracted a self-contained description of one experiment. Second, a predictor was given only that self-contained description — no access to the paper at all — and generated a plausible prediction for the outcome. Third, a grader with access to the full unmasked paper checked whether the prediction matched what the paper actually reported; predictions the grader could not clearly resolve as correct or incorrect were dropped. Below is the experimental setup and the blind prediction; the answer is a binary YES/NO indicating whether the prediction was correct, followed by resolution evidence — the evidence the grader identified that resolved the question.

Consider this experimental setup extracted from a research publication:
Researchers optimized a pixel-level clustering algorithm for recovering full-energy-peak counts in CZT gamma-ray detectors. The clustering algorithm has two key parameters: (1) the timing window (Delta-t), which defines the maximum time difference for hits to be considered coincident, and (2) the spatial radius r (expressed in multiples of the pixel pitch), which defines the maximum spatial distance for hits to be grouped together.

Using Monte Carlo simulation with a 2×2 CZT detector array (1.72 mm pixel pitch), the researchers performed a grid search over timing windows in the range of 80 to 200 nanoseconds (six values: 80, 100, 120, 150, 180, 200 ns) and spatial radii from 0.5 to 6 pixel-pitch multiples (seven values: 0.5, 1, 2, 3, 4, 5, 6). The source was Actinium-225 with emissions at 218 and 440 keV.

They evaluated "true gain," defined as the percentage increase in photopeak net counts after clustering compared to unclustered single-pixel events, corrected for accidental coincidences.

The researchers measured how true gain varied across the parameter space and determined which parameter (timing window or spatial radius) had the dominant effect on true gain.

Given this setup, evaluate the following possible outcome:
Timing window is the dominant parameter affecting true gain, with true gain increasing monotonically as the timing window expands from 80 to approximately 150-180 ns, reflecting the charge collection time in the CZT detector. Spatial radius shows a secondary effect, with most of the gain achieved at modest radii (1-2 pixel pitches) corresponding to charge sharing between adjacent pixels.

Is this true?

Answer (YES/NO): NO